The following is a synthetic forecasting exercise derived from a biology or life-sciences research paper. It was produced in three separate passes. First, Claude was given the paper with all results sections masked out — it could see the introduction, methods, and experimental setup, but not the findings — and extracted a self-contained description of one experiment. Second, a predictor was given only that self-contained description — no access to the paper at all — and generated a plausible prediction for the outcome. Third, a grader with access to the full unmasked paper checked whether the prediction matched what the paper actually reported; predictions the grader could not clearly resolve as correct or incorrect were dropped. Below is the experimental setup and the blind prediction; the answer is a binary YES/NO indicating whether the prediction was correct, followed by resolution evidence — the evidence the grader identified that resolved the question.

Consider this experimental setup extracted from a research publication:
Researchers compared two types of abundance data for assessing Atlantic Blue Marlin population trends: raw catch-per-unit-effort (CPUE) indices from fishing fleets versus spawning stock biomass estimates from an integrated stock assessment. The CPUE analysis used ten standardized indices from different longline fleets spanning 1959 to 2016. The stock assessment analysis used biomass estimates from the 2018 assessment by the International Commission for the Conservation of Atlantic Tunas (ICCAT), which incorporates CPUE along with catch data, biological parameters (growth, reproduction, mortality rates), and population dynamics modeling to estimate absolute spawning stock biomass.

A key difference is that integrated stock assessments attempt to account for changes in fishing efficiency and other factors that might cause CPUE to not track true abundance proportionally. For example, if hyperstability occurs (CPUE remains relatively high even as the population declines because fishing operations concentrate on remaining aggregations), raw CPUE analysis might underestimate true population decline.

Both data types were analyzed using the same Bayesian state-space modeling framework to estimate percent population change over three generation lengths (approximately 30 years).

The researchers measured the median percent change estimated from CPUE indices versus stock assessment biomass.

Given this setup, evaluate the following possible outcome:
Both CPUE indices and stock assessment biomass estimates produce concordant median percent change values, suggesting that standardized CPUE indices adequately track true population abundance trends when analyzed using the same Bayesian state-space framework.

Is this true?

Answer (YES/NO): YES